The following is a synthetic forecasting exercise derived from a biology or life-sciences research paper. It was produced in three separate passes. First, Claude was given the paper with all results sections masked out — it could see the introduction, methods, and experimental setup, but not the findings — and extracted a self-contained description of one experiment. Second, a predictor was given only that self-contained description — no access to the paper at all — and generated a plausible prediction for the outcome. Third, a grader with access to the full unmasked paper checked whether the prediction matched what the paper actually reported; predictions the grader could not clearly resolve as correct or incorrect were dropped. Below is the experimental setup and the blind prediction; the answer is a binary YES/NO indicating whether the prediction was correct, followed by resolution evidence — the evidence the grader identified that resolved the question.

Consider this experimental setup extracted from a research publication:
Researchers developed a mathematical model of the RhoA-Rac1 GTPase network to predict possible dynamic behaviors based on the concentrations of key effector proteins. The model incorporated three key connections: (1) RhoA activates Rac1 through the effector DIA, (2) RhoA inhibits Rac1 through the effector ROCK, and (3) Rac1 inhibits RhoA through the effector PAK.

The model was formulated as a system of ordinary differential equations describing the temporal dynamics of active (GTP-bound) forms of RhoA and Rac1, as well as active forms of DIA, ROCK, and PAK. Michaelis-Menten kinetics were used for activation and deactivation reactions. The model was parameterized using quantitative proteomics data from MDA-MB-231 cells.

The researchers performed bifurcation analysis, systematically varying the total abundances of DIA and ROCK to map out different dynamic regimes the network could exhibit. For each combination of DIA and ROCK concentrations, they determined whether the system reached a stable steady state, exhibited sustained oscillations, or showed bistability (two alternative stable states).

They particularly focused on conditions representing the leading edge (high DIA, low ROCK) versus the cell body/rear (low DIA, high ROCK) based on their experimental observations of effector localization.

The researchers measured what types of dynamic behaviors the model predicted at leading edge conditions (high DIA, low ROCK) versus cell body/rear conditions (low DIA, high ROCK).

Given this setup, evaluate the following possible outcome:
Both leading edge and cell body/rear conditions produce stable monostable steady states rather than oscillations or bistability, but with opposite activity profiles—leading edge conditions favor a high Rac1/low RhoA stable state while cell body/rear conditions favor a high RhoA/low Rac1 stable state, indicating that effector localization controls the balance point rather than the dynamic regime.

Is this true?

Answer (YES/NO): NO